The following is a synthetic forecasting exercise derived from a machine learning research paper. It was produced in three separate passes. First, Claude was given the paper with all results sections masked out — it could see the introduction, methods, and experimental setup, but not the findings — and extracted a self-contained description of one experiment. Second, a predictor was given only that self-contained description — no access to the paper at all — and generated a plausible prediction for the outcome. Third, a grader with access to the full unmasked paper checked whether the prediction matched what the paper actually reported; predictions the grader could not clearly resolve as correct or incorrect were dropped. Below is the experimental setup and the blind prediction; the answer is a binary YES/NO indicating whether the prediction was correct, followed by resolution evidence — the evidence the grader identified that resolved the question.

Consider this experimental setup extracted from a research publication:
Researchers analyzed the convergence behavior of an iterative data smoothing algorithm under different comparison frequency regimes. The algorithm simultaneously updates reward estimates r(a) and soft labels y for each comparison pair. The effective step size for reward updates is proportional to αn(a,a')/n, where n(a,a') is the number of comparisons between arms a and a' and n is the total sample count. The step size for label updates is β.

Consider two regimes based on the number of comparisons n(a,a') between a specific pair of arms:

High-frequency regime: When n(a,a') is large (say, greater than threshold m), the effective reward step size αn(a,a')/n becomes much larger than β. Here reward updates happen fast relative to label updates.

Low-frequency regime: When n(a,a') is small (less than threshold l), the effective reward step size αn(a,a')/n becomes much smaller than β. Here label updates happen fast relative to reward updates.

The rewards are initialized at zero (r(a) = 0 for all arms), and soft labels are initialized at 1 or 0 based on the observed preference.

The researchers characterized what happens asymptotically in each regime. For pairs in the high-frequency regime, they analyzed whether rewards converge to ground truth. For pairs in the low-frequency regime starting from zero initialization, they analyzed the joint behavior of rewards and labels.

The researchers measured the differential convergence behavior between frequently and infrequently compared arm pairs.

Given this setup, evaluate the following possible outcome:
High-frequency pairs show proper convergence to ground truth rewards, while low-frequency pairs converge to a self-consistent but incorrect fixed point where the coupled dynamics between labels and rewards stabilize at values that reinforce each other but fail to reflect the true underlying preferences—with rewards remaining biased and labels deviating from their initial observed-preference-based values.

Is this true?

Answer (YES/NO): YES